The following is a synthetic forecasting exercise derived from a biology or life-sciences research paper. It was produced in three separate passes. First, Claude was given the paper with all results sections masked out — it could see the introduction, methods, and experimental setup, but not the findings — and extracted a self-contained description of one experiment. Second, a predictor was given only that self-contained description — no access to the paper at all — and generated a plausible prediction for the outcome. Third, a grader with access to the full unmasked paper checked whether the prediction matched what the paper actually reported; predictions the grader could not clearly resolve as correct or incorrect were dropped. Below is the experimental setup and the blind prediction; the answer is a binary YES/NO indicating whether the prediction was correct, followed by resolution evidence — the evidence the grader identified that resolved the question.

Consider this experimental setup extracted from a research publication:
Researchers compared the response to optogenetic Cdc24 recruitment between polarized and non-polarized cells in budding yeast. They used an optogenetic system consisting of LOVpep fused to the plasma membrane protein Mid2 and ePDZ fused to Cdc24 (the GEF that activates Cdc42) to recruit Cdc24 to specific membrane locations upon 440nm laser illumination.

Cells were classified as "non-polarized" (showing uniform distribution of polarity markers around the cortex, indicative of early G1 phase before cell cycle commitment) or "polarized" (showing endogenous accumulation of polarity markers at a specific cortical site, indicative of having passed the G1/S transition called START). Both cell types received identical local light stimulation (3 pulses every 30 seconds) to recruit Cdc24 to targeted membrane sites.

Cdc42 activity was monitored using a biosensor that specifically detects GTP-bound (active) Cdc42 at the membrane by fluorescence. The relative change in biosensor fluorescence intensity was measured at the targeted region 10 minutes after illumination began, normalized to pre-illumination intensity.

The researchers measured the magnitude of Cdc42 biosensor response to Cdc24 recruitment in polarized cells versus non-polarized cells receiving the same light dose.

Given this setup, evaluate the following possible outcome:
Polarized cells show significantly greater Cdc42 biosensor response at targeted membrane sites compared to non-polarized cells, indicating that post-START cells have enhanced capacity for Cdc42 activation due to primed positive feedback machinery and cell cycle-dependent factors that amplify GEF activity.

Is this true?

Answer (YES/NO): NO